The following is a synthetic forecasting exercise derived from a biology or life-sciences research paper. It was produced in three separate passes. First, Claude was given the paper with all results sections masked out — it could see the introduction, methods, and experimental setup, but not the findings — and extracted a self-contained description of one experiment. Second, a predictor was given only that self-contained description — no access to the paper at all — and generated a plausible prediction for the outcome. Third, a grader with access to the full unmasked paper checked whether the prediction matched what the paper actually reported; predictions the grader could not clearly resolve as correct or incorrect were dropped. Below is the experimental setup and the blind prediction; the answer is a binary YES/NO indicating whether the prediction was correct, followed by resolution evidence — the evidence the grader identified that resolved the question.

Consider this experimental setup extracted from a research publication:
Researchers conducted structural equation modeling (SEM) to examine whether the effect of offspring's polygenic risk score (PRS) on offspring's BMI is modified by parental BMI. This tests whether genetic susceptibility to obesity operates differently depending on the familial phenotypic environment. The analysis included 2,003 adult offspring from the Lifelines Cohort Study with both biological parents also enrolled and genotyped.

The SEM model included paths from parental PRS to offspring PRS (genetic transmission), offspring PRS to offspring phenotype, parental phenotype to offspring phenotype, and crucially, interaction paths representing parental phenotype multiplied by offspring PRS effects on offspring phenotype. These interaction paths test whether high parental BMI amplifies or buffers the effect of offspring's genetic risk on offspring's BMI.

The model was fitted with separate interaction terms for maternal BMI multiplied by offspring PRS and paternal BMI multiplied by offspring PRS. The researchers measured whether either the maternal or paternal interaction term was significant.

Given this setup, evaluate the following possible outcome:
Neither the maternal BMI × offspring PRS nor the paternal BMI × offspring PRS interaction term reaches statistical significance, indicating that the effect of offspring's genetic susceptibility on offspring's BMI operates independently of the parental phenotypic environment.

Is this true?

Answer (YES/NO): YES